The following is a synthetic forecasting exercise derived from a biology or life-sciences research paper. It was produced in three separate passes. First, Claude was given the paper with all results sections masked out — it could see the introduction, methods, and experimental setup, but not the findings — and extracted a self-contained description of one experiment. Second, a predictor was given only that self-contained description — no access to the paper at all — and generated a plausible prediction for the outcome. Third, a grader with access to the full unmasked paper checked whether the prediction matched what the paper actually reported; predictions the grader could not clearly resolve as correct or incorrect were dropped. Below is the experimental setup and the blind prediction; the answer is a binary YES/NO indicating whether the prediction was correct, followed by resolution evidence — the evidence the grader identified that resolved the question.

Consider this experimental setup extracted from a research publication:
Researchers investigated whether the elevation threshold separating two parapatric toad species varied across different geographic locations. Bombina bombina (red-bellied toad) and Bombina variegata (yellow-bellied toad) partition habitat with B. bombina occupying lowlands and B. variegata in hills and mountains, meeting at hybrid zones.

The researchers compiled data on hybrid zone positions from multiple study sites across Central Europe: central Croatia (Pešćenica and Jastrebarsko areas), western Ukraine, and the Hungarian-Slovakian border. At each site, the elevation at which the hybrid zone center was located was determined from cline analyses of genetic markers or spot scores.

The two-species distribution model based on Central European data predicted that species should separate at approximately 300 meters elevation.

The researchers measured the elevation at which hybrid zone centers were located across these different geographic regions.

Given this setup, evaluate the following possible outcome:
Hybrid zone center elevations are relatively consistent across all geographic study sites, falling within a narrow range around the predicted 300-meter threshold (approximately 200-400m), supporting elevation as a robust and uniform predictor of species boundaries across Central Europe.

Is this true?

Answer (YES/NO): NO